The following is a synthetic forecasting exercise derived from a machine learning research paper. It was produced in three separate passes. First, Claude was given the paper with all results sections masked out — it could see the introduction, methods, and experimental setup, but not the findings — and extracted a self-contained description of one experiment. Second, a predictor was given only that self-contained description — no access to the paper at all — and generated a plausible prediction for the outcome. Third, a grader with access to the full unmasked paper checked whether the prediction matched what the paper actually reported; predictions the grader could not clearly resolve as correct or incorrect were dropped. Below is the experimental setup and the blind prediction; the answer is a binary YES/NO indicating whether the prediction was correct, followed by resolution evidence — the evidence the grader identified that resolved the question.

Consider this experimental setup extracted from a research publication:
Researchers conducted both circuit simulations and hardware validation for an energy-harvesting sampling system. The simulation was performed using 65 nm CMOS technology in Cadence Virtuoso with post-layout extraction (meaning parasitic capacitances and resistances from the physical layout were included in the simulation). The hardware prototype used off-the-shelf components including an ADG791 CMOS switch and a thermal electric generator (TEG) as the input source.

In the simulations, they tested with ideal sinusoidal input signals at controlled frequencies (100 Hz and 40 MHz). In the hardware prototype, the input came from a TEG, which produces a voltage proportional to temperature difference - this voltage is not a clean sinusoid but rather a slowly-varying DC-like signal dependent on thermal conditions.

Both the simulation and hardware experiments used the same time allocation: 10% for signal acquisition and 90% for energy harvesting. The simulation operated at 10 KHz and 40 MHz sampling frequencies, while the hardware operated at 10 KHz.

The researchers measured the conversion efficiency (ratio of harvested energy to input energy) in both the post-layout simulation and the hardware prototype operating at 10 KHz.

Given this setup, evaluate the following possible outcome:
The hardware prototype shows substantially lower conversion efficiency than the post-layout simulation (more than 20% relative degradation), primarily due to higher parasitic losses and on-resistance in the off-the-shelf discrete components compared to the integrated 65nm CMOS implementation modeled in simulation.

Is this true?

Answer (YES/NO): NO